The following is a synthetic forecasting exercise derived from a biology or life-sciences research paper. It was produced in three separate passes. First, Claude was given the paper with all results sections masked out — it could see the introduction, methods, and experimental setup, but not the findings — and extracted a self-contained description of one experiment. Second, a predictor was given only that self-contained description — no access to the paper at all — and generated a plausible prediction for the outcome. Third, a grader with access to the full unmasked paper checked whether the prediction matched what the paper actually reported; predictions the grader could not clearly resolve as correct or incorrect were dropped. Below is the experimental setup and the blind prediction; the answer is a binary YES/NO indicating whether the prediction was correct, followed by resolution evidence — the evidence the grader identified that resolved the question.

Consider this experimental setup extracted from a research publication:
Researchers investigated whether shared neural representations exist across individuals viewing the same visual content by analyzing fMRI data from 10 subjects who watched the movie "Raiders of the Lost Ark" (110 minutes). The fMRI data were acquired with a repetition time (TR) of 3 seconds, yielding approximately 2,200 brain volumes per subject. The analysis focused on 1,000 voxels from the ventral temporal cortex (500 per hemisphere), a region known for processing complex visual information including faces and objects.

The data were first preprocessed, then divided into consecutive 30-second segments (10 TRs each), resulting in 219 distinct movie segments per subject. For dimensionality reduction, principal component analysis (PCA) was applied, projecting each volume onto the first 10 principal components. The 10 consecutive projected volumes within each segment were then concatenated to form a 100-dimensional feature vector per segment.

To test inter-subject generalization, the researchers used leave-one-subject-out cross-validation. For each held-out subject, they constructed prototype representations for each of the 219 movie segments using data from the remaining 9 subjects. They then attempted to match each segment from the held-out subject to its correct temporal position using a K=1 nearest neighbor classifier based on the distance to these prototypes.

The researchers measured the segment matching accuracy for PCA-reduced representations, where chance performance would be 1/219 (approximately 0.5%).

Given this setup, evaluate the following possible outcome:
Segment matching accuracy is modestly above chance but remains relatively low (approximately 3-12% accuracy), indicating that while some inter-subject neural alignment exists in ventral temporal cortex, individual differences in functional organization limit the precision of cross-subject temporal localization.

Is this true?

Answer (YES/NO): YES